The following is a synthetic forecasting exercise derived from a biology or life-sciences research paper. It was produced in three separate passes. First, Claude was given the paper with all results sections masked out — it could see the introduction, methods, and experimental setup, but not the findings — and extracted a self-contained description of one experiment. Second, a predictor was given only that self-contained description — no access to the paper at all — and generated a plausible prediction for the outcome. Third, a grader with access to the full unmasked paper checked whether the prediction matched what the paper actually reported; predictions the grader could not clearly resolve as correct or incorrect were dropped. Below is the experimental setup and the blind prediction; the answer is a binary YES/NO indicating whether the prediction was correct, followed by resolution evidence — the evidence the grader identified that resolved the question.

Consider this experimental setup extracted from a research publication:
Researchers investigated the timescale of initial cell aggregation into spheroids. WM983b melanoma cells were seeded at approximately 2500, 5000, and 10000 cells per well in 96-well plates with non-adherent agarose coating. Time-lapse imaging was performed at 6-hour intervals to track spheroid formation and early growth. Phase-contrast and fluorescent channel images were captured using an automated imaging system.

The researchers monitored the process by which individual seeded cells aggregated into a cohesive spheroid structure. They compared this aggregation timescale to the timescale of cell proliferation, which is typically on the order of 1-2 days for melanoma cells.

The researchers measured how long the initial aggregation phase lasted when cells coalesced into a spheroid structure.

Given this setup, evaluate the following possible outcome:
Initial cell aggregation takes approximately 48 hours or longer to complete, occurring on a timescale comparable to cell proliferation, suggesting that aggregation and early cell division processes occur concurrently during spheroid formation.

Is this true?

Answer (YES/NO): YES